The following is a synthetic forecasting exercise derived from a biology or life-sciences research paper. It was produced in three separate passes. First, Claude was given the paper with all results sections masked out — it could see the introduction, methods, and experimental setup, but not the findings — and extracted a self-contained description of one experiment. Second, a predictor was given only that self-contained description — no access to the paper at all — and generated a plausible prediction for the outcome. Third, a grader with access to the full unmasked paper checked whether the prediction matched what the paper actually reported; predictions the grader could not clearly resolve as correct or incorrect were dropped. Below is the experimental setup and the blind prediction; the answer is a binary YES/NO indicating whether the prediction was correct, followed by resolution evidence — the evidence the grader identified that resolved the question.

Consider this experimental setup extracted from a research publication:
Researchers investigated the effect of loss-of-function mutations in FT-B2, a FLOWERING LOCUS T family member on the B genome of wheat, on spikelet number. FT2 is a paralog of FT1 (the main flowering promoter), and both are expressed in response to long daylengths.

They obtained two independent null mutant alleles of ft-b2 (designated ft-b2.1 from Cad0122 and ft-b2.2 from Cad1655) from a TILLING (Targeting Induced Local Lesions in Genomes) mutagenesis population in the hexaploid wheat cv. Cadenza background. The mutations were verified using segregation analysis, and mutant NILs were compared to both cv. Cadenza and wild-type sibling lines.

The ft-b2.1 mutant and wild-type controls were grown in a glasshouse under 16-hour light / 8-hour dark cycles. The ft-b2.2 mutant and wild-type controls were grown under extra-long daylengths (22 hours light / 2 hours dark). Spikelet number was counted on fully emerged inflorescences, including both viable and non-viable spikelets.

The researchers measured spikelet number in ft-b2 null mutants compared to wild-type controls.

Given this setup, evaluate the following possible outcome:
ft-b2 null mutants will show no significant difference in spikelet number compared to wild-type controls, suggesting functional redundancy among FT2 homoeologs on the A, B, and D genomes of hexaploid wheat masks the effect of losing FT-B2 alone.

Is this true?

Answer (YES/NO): NO